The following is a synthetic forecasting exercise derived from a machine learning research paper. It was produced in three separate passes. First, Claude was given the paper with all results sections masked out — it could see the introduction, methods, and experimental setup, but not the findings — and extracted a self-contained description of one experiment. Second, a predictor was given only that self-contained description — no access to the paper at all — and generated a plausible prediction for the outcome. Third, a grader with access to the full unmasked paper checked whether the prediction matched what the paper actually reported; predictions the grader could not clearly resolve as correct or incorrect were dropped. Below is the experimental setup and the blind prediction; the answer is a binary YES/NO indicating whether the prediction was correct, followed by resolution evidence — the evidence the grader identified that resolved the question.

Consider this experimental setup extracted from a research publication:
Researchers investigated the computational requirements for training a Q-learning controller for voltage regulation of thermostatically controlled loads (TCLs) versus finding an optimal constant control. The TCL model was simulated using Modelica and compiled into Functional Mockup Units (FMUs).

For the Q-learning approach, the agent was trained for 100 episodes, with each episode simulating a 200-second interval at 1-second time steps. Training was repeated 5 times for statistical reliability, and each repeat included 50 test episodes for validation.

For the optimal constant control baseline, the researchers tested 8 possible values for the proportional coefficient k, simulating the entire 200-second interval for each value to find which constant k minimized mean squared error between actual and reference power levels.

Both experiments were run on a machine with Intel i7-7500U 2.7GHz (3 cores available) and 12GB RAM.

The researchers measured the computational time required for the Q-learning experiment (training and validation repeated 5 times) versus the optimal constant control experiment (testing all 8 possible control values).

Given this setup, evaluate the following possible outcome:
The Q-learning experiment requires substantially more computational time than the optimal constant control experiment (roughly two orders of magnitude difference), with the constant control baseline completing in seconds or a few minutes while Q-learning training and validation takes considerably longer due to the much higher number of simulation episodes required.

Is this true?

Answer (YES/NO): NO